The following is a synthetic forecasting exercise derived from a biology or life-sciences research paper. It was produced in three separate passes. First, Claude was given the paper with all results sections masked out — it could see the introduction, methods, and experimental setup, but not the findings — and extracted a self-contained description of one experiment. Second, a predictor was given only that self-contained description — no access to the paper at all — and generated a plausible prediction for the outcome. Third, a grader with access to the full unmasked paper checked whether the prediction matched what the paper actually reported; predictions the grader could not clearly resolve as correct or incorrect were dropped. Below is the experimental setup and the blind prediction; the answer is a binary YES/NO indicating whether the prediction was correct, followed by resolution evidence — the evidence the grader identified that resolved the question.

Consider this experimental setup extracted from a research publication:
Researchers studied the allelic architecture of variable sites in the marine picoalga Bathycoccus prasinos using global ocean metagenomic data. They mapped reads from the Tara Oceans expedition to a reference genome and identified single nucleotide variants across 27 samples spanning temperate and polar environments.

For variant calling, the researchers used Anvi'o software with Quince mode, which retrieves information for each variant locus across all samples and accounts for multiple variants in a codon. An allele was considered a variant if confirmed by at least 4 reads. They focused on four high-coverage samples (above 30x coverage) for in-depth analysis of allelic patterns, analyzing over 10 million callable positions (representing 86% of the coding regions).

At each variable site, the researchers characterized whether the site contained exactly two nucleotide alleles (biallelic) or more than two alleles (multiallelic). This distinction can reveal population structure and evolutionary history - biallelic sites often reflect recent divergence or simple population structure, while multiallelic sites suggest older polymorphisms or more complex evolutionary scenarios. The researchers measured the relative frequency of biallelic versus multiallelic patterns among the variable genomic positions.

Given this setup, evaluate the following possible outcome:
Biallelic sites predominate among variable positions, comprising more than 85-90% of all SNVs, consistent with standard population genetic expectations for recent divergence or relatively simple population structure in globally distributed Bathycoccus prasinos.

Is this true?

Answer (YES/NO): YES